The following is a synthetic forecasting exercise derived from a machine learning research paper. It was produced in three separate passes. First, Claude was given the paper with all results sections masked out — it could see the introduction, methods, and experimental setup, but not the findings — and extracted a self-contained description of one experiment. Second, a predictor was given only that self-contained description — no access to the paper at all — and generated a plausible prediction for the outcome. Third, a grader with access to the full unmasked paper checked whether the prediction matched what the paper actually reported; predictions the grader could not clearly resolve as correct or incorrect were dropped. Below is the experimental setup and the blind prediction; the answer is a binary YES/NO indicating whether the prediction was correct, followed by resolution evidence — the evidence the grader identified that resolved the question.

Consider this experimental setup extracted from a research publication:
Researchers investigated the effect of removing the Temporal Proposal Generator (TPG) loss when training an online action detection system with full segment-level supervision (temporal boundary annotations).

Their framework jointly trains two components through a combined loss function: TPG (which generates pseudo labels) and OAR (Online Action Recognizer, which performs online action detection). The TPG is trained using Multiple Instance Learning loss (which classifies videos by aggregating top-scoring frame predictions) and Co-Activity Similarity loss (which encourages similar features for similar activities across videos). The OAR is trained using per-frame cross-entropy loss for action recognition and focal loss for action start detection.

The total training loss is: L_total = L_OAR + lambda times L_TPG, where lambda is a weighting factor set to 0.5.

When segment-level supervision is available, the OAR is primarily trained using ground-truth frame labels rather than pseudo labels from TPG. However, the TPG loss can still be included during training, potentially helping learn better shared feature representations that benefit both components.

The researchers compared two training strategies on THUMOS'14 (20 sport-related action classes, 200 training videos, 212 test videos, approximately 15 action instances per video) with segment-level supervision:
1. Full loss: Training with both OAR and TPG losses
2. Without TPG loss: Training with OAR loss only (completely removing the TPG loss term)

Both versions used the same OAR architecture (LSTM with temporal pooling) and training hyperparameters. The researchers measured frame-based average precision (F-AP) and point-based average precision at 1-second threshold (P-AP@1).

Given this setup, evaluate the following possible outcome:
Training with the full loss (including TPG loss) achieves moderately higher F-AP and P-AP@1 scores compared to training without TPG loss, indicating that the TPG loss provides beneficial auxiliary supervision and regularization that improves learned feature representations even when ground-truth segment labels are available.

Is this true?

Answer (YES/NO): YES